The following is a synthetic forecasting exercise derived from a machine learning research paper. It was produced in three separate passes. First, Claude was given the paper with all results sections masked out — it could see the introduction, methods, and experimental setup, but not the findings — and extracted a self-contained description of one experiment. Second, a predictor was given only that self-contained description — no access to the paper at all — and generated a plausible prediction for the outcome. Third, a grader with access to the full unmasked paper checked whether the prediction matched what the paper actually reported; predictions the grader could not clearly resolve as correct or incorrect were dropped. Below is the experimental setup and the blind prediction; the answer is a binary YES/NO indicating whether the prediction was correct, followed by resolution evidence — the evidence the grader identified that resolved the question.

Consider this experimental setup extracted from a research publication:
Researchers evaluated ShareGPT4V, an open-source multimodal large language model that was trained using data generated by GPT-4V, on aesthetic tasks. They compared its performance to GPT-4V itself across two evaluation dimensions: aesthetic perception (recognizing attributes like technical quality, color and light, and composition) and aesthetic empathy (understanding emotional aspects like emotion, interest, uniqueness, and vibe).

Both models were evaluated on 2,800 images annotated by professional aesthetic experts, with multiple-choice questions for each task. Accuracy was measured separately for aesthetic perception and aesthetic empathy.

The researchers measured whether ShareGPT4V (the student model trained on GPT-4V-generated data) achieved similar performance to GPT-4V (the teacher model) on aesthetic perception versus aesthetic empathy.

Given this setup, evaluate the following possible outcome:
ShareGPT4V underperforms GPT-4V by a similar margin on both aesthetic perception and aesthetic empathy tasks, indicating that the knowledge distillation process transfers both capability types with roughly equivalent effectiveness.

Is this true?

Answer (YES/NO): NO